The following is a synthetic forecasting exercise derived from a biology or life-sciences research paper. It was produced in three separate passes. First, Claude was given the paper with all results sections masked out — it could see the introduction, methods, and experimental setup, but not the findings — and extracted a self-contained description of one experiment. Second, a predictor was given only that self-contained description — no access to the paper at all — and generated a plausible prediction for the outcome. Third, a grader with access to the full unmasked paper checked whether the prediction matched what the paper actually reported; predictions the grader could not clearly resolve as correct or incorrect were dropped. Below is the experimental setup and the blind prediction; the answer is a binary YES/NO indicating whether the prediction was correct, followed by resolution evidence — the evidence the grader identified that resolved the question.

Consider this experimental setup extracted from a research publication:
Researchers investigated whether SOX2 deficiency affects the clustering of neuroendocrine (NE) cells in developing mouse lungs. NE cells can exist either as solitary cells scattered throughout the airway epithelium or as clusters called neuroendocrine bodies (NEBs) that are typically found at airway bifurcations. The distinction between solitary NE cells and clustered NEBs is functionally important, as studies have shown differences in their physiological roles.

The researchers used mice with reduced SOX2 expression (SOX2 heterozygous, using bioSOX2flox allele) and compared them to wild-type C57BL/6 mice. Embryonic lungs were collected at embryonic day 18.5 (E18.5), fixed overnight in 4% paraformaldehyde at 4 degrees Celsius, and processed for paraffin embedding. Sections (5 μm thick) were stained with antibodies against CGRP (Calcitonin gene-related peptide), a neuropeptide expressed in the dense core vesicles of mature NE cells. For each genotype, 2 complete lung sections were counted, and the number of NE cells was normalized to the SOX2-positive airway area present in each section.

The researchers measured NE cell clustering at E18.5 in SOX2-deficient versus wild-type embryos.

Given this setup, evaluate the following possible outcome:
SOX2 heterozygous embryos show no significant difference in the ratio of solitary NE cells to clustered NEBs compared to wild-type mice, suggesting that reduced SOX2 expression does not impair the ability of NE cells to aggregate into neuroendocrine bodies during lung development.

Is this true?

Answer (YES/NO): NO